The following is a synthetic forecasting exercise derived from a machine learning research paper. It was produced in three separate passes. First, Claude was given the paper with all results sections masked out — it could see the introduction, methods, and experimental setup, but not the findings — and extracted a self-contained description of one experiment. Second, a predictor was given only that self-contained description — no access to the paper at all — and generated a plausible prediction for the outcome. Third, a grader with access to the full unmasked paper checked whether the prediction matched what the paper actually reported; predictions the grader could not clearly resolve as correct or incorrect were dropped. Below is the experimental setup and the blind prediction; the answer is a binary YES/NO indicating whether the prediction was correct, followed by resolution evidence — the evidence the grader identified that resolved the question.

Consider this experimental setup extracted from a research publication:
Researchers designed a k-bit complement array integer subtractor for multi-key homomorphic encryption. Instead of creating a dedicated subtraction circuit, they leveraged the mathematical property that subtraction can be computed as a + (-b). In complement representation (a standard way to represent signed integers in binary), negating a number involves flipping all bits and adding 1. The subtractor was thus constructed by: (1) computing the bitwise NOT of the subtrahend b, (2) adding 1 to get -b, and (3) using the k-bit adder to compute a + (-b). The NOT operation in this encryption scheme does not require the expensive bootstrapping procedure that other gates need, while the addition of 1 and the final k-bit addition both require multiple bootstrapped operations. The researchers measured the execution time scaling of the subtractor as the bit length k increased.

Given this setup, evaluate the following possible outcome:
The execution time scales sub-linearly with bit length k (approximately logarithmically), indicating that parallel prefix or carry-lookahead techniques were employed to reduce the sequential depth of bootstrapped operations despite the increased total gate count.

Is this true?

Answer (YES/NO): NO